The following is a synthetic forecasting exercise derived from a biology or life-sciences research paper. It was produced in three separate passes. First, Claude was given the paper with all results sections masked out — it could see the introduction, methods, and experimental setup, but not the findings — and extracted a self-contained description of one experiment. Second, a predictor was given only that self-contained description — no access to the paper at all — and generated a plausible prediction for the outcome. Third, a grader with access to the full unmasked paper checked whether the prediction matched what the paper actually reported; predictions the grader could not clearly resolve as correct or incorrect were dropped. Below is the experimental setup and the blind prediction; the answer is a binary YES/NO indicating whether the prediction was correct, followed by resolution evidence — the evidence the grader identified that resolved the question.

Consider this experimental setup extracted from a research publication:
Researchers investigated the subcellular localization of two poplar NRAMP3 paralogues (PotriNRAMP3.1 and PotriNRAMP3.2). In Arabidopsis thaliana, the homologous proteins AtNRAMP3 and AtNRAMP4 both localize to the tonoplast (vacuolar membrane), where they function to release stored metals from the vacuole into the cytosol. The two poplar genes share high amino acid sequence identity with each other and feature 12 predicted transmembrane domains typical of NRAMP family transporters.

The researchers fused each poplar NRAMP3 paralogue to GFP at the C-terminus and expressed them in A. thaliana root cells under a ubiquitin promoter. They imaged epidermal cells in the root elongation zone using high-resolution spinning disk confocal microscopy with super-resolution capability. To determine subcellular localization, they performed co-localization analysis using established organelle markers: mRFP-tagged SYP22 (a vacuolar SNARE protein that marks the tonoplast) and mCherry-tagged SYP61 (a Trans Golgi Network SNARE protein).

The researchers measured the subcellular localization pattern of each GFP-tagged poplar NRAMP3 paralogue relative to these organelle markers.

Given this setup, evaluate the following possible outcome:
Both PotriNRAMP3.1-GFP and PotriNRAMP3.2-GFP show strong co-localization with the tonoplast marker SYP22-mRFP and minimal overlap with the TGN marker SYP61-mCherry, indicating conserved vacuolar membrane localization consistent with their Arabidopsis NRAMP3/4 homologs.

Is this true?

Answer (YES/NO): NO